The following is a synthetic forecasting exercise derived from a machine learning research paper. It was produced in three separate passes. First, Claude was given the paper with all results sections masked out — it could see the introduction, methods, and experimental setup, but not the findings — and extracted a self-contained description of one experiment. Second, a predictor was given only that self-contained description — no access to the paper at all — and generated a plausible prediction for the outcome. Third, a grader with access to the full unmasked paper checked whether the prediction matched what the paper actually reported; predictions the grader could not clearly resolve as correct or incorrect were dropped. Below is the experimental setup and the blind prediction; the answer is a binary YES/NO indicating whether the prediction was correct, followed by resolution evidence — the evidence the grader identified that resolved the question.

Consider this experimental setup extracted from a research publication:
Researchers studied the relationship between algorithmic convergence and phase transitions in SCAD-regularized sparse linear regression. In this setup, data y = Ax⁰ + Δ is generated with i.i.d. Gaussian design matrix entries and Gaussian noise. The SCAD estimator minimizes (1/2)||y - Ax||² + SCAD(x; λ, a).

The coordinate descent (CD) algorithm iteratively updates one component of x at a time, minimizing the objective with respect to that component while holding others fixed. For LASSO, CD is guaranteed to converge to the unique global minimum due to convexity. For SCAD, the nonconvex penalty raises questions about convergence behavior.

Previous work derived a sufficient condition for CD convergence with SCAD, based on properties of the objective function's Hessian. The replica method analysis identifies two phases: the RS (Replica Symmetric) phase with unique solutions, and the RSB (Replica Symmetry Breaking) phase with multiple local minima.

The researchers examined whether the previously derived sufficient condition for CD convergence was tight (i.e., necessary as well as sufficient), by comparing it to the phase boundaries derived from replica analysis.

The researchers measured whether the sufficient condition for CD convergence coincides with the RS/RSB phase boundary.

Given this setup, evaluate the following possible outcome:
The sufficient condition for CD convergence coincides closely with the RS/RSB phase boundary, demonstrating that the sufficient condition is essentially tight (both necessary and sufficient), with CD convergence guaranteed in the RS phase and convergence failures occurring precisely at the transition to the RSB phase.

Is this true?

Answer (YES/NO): NO